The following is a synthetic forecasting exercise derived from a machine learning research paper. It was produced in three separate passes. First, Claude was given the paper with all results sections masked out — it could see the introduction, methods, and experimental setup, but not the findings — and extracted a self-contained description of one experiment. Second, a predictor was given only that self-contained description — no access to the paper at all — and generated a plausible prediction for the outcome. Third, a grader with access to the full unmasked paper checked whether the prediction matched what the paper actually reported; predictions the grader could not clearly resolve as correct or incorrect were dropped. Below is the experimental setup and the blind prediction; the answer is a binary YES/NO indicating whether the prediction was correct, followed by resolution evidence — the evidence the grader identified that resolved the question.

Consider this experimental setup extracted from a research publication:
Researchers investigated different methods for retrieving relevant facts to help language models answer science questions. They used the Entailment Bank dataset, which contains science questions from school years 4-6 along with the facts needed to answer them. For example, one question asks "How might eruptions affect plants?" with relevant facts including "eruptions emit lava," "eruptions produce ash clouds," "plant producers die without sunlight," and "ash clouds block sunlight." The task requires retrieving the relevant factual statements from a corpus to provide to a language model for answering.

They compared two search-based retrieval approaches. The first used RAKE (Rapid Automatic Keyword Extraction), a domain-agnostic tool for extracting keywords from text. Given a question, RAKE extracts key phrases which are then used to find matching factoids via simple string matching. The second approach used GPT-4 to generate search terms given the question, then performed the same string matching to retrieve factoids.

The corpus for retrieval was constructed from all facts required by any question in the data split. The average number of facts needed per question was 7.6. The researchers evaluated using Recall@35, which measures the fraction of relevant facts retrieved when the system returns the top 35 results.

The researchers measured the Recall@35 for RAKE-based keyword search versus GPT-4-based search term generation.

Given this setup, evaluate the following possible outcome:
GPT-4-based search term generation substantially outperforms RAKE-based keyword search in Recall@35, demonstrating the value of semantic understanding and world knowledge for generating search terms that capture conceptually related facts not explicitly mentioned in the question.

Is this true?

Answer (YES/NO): NO